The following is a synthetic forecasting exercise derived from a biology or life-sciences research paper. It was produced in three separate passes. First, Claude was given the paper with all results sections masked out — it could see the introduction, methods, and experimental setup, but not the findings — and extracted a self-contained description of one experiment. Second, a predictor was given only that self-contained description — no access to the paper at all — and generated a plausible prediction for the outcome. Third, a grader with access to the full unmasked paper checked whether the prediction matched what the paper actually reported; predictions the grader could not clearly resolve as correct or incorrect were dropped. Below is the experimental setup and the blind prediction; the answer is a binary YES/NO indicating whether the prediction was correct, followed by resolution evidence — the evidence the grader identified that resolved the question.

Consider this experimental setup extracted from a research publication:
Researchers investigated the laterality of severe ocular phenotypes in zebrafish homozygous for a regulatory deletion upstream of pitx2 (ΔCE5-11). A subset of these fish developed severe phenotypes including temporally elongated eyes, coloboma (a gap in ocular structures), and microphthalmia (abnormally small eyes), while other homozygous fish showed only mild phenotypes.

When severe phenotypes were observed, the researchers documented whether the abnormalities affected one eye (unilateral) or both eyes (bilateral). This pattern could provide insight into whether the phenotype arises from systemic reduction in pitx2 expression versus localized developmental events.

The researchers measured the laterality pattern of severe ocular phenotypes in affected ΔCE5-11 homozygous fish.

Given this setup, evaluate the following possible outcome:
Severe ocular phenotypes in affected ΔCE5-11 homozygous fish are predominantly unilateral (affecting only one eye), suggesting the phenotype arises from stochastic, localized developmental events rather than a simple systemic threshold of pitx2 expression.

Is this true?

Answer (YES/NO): YES